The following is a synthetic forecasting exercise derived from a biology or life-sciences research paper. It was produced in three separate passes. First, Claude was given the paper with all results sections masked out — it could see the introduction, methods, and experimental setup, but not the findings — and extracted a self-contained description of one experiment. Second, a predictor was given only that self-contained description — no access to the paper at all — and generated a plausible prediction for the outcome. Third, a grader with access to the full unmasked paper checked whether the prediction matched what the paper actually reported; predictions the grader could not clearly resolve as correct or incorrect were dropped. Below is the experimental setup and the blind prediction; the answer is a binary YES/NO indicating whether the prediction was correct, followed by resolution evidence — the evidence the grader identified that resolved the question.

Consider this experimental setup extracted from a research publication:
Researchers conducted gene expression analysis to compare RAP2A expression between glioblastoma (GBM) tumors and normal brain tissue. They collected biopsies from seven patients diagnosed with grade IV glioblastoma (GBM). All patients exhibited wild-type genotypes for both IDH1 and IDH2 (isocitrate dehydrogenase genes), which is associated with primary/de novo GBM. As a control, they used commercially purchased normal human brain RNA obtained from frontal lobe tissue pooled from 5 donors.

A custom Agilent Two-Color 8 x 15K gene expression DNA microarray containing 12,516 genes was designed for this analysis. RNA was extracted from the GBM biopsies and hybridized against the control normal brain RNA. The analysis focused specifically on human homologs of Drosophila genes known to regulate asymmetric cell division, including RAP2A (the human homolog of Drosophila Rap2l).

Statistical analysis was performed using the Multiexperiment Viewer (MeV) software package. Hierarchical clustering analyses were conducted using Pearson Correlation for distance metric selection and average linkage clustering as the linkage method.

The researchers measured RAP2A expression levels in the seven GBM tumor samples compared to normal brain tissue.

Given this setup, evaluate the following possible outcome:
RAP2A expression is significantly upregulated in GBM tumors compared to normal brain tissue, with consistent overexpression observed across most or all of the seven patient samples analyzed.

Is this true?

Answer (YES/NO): NO